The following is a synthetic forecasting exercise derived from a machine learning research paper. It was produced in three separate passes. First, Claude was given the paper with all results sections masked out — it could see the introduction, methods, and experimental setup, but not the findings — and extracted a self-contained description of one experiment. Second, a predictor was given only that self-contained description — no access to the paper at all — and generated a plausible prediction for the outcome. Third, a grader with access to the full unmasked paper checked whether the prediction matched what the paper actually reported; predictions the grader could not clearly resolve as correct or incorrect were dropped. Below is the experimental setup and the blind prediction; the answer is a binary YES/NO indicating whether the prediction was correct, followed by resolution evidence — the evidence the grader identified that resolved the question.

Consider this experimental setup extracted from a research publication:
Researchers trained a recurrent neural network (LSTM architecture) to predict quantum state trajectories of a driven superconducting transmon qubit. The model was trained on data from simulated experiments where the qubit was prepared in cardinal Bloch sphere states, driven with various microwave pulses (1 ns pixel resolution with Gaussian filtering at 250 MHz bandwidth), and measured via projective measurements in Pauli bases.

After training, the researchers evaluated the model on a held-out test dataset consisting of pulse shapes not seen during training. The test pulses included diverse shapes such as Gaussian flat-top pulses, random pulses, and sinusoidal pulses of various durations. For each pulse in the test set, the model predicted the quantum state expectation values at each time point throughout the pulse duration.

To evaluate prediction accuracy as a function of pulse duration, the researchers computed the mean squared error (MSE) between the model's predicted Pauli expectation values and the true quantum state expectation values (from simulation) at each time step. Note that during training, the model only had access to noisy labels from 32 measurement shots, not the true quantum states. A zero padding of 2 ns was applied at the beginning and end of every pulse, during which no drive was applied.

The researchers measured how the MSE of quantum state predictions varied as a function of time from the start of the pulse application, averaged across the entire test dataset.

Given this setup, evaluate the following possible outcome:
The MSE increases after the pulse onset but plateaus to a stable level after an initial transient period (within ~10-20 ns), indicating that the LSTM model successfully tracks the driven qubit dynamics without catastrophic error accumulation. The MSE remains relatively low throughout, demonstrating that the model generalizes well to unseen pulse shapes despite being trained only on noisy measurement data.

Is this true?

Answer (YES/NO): NO